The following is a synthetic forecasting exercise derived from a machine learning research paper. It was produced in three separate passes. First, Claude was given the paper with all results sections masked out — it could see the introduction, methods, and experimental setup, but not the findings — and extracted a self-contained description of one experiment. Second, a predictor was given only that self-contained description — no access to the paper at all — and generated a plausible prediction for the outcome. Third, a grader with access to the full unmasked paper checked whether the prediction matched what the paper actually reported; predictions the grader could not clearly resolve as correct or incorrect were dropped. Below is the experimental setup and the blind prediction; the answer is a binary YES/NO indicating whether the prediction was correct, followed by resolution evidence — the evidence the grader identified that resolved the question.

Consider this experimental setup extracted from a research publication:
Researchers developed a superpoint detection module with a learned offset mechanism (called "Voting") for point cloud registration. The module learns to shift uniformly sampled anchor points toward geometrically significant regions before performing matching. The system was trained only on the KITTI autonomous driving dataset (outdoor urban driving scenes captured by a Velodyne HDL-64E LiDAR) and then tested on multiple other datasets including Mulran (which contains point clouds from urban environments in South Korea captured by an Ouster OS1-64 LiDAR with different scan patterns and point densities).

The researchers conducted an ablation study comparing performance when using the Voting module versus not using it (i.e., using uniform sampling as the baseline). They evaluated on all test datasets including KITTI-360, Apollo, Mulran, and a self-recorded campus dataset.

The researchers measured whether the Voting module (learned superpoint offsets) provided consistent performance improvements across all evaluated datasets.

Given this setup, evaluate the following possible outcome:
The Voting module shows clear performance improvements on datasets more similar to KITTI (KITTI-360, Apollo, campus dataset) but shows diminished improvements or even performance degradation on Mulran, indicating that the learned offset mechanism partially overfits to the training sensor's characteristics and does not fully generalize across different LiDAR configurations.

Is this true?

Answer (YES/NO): YES